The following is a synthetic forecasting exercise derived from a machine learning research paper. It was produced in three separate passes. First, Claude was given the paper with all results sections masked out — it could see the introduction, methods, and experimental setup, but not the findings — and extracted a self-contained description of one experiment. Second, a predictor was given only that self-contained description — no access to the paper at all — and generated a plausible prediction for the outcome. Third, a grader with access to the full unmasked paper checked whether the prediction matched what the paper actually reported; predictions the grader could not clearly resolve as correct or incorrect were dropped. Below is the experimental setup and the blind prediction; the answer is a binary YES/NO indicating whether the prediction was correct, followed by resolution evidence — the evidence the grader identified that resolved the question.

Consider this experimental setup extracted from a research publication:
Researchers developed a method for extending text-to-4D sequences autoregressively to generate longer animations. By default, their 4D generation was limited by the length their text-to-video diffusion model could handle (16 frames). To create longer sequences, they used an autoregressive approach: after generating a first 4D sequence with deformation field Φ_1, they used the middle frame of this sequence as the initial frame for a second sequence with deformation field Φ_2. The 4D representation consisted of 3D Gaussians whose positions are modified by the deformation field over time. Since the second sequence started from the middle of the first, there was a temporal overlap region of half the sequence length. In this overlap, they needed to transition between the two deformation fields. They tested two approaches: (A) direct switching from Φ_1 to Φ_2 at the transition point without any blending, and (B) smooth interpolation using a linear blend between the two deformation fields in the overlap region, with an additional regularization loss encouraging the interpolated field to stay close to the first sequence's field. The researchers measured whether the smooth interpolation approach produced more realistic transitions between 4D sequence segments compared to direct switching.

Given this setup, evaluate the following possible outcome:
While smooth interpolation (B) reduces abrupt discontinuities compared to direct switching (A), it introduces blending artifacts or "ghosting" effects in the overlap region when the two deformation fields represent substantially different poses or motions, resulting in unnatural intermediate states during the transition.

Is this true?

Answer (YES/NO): NO